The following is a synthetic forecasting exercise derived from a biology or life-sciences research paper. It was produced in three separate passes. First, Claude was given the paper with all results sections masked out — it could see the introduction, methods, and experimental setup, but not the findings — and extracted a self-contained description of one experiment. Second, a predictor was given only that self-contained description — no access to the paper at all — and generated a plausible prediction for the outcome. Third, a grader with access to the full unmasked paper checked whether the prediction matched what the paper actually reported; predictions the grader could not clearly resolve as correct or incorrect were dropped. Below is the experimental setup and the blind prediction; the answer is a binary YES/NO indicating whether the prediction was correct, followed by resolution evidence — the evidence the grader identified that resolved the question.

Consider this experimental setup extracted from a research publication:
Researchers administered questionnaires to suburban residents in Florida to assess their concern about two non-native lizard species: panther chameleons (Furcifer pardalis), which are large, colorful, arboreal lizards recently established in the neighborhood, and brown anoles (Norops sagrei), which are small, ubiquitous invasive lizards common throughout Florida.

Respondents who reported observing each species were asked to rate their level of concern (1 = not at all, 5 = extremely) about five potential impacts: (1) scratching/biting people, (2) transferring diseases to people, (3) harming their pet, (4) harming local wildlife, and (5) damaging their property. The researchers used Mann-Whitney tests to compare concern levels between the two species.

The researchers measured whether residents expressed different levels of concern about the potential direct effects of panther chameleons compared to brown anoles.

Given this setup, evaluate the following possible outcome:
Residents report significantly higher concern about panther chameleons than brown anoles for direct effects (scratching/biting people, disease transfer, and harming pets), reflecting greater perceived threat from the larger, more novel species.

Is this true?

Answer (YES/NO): NO